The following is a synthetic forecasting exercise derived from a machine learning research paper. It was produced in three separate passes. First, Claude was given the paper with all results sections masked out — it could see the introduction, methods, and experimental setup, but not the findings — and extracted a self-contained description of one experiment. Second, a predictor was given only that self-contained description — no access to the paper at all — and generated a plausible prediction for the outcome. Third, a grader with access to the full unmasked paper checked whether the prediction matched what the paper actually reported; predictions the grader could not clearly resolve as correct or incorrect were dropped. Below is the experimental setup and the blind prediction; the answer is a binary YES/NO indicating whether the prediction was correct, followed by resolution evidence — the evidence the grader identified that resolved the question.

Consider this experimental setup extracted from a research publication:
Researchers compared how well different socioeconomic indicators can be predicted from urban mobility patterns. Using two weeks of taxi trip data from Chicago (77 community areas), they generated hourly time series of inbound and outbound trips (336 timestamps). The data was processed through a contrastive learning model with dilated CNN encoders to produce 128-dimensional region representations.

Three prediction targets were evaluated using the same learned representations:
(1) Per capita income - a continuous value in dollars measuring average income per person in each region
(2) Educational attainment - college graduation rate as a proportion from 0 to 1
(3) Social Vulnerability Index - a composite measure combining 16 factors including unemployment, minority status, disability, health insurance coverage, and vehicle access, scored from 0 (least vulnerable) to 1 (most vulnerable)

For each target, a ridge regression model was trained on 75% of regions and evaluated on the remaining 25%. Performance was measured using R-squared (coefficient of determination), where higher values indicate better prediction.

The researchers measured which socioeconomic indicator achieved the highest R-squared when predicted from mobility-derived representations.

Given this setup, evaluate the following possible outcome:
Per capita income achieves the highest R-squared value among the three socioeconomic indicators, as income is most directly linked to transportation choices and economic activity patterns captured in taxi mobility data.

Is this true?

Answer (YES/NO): YES